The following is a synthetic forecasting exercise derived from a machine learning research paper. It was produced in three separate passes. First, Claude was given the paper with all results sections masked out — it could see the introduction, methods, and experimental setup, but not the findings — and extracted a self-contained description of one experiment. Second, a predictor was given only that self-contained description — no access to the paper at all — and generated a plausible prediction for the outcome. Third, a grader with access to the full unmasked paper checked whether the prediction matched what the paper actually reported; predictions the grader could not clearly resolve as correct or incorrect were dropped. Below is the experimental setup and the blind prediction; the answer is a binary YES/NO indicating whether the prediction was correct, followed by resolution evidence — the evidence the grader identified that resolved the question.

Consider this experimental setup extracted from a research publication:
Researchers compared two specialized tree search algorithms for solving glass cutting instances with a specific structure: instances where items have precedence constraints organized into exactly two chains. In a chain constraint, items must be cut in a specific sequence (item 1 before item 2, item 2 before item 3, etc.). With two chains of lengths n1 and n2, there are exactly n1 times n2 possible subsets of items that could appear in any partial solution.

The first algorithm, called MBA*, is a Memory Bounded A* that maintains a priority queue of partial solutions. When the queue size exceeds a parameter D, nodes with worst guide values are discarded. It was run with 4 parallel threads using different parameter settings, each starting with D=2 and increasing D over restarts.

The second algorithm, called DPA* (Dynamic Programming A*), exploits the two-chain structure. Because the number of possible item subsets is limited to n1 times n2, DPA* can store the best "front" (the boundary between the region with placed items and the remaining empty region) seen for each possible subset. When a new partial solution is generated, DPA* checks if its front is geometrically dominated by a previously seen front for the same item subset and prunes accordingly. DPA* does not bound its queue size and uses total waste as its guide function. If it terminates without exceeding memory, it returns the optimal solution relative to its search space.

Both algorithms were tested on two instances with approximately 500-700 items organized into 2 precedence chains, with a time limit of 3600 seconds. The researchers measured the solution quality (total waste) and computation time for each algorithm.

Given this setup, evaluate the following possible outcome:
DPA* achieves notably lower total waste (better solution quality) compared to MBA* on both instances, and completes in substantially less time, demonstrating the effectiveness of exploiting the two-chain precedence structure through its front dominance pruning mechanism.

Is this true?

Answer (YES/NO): YES